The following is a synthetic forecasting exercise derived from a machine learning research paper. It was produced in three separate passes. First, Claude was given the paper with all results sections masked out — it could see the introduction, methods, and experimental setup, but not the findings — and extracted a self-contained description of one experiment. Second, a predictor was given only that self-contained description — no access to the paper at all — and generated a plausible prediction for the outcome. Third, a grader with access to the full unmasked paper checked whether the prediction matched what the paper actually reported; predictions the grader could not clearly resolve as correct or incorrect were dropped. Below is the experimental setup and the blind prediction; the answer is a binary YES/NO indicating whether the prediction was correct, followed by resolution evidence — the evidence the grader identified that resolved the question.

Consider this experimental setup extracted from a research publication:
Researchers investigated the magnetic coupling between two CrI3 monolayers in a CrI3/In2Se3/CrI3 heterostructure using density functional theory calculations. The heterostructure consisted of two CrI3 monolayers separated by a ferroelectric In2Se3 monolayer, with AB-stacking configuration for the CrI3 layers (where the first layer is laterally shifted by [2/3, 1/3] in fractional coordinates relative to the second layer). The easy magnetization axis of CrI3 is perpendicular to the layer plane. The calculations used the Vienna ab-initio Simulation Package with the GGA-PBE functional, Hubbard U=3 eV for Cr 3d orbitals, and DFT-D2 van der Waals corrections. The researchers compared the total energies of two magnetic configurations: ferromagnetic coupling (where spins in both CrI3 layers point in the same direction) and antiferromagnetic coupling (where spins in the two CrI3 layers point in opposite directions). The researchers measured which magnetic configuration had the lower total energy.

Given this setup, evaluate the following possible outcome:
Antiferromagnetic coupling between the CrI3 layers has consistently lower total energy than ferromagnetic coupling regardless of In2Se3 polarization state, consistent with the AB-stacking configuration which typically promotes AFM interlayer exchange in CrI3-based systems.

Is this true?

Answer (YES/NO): NO